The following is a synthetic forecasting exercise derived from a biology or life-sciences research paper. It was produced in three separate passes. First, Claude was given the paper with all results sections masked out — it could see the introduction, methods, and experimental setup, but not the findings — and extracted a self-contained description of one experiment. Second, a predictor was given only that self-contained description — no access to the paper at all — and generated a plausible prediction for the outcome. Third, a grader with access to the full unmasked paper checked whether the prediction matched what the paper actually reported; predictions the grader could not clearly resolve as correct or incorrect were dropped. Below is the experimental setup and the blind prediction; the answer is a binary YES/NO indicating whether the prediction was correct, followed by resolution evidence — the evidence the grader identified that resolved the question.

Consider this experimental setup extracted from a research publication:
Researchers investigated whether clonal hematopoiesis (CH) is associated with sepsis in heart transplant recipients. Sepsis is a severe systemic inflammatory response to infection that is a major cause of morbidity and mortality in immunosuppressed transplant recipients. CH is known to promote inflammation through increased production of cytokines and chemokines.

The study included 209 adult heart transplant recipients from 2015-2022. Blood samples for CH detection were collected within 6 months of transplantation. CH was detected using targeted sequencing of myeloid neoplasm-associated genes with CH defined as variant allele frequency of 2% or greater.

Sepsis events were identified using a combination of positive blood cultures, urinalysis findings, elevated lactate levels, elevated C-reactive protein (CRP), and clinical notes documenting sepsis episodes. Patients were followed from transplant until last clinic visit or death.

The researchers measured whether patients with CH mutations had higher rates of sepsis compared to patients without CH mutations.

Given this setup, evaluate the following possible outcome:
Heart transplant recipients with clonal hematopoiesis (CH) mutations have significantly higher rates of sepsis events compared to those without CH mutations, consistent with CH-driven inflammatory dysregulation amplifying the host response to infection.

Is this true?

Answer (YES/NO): NO